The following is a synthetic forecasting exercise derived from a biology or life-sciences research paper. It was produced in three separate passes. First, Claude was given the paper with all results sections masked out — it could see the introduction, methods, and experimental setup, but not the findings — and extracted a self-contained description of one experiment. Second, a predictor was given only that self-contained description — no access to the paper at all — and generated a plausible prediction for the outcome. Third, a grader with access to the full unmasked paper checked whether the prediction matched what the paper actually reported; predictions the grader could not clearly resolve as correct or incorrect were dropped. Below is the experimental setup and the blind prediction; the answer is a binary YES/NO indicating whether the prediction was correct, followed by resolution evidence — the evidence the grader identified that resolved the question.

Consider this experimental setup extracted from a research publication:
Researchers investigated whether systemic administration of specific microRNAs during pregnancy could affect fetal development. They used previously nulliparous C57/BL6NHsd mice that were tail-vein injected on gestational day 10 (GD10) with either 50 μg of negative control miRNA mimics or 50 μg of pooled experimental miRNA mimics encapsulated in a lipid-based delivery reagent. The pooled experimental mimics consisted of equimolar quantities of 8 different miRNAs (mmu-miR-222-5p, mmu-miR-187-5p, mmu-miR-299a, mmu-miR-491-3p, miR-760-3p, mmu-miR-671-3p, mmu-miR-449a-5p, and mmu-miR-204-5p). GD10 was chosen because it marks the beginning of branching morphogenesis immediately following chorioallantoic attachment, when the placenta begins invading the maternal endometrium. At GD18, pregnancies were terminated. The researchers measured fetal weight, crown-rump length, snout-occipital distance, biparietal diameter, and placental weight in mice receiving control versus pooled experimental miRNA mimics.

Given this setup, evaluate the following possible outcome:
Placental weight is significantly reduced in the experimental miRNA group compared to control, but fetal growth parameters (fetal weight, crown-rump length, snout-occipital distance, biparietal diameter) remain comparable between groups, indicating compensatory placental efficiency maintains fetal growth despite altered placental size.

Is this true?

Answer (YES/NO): NO